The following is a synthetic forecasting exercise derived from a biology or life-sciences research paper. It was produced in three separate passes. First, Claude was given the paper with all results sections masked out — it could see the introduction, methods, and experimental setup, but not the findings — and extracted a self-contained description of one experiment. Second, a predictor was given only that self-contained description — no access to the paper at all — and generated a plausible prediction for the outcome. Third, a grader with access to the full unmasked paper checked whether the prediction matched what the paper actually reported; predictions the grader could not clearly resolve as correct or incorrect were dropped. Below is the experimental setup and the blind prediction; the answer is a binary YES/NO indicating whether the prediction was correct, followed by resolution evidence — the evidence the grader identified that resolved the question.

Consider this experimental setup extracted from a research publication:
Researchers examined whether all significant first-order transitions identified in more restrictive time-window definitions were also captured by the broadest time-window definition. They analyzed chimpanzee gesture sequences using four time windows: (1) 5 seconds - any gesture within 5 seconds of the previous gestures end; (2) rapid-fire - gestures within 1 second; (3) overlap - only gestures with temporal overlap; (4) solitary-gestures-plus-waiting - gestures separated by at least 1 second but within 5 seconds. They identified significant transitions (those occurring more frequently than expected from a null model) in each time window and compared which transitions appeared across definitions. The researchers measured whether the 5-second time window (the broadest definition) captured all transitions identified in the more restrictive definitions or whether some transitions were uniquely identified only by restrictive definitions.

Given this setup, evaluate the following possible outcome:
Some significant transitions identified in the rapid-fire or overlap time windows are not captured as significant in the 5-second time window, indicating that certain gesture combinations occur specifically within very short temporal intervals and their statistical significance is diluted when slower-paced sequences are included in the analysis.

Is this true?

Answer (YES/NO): NO